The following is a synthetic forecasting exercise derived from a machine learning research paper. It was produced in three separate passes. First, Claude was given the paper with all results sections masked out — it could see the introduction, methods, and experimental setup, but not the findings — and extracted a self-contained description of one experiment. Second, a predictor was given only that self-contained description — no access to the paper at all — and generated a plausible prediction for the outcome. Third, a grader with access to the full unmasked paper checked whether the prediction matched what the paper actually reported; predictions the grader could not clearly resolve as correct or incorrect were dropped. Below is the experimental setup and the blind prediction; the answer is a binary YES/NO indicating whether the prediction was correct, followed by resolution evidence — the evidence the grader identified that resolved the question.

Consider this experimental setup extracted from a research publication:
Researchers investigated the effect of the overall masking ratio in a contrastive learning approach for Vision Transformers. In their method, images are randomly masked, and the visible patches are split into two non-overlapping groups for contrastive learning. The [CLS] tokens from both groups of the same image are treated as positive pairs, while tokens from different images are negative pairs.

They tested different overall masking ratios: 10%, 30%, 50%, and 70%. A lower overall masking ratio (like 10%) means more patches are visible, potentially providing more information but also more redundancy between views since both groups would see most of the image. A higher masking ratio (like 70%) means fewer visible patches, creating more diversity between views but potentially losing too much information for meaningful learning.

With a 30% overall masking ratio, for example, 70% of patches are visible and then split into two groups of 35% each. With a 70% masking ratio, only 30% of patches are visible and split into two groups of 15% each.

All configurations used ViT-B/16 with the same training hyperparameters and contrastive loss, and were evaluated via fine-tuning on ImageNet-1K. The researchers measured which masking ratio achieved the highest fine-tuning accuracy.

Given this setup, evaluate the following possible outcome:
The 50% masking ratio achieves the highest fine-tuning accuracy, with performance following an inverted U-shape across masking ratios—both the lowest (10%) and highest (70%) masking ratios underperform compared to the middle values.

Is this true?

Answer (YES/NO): NO